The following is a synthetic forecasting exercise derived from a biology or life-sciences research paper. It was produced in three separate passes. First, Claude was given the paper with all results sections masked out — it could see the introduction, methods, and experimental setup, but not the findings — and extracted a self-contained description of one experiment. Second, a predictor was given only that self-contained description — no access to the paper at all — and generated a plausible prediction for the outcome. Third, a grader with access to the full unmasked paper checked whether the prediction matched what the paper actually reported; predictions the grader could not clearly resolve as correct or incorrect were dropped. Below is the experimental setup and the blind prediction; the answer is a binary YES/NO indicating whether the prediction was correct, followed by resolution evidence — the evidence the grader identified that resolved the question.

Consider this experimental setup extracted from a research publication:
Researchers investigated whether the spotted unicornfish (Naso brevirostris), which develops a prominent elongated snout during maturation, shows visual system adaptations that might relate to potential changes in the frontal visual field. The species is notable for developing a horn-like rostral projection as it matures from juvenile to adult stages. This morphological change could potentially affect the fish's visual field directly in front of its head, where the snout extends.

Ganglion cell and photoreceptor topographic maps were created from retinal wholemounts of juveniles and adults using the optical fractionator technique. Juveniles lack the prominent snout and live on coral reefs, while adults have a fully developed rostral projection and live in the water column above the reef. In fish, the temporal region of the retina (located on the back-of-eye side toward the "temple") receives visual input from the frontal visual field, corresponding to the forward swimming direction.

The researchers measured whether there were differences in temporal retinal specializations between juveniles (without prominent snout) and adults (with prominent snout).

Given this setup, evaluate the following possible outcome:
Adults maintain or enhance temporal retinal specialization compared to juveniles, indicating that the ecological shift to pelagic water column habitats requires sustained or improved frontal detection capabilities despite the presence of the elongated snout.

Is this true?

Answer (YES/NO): NO